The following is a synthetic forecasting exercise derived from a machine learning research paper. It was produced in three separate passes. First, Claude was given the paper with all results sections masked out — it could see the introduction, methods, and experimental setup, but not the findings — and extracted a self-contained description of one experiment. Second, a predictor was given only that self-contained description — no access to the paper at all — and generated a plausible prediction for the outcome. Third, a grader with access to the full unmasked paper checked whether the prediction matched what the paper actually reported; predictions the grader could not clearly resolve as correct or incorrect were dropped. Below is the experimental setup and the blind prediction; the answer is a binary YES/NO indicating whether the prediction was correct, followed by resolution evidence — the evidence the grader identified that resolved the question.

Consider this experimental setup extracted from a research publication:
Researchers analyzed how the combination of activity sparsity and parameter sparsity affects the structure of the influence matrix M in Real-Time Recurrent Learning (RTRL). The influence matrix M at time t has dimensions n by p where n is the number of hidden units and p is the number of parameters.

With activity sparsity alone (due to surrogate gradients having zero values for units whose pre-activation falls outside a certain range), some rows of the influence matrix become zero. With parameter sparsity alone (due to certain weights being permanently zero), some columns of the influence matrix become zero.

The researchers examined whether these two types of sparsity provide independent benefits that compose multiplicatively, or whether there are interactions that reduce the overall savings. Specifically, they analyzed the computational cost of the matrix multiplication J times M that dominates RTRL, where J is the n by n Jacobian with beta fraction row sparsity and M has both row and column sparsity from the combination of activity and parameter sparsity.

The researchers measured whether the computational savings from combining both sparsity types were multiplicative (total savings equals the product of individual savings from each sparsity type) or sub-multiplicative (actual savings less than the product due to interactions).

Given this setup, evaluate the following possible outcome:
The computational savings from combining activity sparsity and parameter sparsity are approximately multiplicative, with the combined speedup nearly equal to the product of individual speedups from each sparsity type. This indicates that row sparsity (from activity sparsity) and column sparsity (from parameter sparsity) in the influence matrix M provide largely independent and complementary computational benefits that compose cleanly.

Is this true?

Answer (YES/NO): YES